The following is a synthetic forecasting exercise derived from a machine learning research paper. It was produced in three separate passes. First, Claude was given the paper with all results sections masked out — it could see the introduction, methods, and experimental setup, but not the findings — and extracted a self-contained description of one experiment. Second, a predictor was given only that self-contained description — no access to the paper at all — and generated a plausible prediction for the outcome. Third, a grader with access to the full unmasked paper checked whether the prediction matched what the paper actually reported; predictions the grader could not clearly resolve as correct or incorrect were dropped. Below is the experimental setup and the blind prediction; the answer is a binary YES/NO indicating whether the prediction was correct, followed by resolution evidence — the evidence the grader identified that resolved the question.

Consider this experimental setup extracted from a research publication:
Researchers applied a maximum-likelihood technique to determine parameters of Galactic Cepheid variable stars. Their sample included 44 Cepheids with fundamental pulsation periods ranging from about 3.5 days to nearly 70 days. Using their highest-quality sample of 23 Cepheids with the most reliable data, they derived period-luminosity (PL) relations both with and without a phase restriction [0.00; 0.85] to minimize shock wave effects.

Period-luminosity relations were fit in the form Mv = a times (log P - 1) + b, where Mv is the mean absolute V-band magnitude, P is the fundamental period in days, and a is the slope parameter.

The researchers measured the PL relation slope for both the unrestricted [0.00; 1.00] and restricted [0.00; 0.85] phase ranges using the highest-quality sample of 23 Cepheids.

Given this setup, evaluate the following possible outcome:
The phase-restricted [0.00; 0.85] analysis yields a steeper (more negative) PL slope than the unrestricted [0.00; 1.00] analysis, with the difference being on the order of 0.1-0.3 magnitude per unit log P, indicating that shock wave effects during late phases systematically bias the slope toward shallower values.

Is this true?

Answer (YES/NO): YES